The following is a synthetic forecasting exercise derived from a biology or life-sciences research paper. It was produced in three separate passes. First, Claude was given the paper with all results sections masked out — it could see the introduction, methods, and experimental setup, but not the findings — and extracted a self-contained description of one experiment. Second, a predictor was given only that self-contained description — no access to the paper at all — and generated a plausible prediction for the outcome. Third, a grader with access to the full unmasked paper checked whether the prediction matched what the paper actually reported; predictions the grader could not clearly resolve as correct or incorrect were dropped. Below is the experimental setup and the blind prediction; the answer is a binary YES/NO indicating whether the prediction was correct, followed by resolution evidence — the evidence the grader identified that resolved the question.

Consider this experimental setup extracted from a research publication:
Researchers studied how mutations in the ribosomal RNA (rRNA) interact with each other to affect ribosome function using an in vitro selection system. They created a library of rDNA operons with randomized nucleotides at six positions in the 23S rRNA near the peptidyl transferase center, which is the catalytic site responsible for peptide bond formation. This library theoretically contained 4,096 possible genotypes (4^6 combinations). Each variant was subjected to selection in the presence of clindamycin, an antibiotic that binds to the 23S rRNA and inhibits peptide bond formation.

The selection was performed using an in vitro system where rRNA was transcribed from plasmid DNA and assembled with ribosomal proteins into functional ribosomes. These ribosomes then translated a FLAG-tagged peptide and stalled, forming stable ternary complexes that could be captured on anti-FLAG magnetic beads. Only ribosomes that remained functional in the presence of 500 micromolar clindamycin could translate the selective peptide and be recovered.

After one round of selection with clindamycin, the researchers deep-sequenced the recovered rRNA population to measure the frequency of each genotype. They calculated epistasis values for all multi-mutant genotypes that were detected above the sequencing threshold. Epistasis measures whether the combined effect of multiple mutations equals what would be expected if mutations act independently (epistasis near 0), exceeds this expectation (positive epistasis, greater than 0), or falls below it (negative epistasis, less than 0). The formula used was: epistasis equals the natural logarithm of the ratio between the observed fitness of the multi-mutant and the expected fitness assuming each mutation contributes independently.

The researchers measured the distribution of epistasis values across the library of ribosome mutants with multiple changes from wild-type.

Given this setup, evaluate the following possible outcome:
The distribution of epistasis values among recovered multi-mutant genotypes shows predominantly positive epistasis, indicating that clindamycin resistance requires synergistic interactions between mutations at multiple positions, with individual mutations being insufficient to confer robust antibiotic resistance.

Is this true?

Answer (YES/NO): NO